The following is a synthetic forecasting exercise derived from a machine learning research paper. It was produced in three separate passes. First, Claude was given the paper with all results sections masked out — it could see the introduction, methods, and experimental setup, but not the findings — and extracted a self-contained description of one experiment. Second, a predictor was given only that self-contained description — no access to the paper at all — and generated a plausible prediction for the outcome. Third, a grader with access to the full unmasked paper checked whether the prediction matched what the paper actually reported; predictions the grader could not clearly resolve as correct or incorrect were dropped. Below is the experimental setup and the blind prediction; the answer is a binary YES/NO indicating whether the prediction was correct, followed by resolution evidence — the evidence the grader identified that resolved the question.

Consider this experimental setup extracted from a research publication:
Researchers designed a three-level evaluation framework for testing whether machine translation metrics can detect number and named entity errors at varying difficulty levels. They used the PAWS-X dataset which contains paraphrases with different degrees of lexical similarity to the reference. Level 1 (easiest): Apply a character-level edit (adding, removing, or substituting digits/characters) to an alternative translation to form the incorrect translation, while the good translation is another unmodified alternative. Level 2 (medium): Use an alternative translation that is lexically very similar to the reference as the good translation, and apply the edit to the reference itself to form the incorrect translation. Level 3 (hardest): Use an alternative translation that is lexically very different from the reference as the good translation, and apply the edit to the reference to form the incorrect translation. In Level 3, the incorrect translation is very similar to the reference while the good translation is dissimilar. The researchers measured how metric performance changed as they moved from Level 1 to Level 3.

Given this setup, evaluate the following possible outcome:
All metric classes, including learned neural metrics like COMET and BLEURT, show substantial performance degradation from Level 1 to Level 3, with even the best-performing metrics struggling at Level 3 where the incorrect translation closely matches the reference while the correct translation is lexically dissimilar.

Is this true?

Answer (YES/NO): NO